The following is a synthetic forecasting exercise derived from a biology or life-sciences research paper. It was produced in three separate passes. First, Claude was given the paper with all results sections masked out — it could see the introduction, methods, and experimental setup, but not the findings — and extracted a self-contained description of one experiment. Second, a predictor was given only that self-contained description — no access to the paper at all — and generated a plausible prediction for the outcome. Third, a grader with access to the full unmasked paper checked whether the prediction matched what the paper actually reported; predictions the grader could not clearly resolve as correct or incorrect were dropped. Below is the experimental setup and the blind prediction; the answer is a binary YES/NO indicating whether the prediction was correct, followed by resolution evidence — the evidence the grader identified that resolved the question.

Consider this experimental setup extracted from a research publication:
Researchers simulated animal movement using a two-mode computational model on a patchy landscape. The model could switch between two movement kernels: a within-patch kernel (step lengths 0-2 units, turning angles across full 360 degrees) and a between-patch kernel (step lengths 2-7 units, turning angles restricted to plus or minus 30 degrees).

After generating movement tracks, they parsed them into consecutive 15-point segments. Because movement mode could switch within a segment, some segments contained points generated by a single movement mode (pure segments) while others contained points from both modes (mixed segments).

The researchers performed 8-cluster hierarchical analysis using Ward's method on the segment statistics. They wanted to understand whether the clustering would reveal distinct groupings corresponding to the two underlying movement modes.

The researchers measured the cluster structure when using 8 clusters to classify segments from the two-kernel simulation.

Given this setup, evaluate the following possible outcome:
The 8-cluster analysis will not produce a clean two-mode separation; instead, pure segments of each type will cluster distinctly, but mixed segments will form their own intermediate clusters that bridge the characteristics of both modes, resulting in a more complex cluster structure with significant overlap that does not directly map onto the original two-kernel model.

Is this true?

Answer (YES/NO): YES